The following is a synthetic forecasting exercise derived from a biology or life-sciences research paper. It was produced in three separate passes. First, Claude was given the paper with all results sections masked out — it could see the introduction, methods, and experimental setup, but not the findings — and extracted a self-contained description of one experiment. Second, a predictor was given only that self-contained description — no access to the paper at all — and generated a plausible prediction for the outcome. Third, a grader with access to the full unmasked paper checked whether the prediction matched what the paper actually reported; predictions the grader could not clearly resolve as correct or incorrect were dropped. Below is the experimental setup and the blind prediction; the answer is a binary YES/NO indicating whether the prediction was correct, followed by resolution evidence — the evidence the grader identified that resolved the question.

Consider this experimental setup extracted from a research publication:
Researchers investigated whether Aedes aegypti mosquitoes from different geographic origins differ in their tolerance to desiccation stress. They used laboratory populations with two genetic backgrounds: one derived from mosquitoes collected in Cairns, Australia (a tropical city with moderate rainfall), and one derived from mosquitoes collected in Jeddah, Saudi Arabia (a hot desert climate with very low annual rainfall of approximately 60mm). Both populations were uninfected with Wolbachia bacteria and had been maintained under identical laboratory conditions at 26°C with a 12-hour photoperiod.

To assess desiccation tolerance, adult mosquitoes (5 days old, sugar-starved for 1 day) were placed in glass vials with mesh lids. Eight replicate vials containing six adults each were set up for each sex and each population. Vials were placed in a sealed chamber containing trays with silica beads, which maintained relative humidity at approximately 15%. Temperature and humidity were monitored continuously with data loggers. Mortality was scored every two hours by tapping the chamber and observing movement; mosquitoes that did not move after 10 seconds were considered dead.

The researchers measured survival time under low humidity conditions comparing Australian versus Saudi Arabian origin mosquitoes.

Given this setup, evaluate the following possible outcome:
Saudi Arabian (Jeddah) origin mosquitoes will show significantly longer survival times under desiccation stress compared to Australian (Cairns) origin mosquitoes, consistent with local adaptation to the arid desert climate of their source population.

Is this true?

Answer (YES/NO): YES